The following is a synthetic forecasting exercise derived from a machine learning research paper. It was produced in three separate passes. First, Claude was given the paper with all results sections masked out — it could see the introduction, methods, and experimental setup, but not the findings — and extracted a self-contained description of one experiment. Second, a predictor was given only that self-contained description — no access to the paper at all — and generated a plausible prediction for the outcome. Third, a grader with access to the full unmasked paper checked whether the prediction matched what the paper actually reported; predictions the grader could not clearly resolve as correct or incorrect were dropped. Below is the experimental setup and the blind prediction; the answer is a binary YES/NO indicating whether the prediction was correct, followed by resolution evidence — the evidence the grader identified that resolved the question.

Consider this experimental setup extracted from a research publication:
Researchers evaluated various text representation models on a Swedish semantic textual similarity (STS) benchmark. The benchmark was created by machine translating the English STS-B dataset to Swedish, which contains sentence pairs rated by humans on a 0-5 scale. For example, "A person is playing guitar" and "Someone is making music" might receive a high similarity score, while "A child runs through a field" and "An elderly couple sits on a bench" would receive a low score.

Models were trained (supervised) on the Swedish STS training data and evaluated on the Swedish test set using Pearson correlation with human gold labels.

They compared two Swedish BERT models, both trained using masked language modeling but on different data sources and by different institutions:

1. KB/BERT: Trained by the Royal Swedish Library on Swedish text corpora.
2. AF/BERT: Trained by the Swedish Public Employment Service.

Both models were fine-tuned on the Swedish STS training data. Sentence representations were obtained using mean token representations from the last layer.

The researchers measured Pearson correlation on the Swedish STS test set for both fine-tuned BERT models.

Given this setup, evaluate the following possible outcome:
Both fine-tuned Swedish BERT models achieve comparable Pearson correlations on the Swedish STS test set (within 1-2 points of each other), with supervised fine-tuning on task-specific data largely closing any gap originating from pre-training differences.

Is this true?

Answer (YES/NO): NO